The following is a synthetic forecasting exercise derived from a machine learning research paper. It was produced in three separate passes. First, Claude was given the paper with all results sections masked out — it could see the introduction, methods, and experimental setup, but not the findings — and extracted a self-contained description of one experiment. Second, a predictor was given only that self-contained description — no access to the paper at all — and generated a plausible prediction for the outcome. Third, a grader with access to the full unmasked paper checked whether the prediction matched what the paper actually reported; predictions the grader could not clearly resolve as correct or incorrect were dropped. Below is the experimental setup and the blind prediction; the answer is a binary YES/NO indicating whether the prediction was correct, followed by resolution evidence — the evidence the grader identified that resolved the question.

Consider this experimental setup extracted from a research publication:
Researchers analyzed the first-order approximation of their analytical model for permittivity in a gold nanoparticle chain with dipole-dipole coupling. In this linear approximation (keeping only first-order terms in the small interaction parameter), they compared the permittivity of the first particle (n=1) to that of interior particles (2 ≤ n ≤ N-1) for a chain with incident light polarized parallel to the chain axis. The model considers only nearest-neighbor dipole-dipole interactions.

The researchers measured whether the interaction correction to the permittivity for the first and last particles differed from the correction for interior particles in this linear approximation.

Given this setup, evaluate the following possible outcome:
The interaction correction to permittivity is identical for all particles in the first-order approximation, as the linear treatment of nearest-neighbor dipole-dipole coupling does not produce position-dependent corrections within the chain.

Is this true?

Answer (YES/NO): NO